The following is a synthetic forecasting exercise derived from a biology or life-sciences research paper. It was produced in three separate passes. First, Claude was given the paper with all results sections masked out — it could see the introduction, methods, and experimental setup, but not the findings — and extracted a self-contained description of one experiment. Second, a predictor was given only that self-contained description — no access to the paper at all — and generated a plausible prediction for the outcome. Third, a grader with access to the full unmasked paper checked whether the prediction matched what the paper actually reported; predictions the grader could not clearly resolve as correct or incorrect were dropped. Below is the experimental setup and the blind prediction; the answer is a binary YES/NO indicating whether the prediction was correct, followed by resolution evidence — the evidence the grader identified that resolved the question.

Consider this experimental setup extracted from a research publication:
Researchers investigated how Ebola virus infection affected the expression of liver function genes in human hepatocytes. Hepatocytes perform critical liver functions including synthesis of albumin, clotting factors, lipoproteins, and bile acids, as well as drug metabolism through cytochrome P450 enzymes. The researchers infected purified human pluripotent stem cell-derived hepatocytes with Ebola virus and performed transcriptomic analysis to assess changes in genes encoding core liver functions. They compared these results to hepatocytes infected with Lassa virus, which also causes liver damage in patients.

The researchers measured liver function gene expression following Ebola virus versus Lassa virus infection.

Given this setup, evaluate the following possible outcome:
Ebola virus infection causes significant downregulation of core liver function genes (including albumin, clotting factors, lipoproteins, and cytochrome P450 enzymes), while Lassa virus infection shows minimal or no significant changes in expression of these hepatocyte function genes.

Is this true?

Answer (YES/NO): YES